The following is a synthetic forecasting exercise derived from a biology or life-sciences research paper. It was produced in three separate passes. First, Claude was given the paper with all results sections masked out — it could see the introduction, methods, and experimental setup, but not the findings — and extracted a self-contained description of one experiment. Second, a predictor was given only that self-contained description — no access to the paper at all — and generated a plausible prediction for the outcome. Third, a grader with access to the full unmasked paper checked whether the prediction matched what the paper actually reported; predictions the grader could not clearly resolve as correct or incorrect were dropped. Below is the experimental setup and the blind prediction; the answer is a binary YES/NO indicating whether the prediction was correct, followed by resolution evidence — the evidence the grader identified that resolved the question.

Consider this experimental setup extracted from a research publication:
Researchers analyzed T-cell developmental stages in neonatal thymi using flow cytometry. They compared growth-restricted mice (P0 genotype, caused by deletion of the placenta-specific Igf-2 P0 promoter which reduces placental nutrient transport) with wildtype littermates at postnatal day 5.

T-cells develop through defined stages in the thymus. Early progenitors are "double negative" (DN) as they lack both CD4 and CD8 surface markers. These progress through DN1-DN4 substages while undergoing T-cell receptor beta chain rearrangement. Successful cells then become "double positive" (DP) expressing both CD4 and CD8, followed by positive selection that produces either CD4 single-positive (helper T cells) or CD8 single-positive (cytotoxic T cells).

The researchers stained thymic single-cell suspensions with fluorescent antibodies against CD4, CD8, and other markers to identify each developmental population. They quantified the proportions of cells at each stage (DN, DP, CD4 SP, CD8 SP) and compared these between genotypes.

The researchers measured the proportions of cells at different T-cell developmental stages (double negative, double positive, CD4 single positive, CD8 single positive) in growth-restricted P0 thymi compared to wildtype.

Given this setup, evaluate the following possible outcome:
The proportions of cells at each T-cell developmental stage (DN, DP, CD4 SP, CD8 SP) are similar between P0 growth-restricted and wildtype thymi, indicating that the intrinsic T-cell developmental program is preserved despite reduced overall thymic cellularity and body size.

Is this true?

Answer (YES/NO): NO